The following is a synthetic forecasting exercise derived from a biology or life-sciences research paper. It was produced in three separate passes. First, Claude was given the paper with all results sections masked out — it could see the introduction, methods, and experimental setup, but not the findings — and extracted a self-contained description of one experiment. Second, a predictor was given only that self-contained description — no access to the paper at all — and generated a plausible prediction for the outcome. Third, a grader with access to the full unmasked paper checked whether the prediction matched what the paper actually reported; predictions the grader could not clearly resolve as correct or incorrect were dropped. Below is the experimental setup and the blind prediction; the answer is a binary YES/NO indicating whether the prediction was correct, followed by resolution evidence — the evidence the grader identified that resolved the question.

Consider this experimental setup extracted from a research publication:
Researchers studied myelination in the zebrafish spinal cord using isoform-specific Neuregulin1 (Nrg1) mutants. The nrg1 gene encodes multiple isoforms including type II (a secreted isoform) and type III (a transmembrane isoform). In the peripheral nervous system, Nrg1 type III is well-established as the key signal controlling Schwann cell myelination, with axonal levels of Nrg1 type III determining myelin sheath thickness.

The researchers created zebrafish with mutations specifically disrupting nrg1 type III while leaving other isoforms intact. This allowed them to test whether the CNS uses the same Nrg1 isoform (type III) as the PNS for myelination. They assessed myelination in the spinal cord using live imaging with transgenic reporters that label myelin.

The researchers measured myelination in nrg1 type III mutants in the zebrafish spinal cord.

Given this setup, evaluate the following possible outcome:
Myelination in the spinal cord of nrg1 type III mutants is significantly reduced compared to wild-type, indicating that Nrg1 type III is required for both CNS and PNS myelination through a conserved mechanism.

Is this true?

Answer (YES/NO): NO